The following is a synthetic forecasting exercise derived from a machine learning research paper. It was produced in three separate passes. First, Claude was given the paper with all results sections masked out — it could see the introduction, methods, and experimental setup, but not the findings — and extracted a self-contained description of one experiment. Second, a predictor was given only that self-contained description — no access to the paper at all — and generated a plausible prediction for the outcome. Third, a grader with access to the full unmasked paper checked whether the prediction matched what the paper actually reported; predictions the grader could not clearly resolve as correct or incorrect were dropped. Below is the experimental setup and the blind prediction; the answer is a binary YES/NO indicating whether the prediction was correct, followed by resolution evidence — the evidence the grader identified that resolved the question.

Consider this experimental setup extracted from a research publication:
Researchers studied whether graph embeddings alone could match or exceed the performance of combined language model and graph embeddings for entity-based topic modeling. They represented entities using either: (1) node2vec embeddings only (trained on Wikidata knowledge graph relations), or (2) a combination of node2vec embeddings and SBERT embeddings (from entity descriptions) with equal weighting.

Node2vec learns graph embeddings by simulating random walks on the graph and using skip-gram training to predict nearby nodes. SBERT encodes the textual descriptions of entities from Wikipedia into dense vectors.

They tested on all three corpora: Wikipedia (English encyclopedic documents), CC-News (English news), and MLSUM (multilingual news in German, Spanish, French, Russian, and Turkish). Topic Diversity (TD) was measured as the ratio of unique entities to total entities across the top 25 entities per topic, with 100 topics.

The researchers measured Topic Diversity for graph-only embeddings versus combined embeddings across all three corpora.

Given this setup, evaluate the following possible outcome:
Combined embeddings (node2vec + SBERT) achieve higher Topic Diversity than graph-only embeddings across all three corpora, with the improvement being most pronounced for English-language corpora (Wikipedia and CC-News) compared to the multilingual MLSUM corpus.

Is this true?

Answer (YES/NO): NO